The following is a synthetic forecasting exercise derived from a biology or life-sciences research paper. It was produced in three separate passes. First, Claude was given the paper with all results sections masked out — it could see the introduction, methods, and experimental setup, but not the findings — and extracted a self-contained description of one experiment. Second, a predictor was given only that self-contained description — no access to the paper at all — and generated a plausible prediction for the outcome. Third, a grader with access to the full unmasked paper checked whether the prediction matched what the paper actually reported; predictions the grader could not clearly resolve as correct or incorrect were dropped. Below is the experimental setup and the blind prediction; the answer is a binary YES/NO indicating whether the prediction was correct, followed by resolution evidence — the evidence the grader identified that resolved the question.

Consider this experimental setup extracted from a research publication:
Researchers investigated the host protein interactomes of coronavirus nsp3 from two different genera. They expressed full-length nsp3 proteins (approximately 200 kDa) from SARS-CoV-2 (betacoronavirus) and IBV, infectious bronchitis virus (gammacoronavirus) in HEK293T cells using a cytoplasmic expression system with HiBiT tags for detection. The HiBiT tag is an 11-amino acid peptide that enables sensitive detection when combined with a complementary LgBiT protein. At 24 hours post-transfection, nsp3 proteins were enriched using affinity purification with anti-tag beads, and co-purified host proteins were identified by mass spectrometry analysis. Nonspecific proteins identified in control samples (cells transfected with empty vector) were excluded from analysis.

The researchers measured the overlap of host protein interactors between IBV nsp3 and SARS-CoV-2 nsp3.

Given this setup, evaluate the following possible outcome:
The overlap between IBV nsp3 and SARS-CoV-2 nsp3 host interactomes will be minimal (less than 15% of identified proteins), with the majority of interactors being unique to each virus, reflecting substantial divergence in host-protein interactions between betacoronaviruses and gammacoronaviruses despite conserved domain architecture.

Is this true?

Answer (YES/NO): NO